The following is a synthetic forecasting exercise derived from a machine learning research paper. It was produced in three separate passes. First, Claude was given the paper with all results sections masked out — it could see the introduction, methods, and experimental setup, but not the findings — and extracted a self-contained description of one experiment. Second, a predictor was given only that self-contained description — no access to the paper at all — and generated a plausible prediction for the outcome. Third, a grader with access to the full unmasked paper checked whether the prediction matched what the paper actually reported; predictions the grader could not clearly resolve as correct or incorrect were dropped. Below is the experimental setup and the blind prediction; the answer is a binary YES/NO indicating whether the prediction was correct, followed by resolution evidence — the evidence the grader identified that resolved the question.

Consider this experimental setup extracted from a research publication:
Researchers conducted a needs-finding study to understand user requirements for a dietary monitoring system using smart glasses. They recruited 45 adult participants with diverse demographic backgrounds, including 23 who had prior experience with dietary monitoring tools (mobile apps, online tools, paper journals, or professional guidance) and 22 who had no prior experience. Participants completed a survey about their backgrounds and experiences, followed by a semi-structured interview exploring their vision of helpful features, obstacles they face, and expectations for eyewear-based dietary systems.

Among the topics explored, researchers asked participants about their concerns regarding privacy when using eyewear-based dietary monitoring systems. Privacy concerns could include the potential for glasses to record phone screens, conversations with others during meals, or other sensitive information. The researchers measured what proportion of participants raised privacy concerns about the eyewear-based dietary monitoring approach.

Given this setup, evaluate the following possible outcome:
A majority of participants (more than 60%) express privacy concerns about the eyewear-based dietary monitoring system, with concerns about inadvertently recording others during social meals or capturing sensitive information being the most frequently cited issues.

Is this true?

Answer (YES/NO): NO